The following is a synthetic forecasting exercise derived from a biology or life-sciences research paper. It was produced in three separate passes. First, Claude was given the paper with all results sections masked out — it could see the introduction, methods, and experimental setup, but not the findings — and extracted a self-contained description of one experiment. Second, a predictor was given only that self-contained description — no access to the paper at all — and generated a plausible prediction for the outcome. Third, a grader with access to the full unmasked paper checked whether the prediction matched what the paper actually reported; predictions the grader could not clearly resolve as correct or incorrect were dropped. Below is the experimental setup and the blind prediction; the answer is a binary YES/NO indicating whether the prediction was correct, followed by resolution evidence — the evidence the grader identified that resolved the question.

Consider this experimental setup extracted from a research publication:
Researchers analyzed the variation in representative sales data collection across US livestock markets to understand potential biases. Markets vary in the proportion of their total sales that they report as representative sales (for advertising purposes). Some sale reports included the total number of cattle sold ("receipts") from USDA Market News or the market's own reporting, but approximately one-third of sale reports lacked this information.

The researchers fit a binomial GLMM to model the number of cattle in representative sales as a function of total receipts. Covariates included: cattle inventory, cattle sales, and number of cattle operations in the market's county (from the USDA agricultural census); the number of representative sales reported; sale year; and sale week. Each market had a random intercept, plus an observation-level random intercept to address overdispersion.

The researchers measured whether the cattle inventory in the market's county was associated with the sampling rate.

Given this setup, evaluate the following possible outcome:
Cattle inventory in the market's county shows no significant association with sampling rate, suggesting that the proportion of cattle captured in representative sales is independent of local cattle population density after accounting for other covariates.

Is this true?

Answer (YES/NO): YES